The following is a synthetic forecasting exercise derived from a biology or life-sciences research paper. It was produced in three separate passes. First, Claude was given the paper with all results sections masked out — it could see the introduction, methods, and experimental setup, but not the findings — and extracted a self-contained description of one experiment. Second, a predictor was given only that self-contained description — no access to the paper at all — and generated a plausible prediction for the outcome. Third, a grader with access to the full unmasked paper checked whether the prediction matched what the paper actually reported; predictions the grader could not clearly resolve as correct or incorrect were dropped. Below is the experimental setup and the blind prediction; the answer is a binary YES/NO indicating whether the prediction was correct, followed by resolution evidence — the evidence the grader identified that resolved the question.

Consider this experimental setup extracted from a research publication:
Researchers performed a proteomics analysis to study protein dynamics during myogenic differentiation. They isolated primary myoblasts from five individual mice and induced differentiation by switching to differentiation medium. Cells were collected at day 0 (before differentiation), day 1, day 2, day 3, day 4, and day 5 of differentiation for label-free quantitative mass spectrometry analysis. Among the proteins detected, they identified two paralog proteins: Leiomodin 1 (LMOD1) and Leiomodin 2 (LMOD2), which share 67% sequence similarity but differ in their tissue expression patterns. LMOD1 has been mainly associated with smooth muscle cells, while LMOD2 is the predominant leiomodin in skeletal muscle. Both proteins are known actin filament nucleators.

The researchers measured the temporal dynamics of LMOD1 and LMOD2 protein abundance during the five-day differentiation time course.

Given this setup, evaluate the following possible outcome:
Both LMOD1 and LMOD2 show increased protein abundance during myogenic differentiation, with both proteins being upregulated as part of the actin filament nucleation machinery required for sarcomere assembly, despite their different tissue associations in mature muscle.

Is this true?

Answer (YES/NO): YES